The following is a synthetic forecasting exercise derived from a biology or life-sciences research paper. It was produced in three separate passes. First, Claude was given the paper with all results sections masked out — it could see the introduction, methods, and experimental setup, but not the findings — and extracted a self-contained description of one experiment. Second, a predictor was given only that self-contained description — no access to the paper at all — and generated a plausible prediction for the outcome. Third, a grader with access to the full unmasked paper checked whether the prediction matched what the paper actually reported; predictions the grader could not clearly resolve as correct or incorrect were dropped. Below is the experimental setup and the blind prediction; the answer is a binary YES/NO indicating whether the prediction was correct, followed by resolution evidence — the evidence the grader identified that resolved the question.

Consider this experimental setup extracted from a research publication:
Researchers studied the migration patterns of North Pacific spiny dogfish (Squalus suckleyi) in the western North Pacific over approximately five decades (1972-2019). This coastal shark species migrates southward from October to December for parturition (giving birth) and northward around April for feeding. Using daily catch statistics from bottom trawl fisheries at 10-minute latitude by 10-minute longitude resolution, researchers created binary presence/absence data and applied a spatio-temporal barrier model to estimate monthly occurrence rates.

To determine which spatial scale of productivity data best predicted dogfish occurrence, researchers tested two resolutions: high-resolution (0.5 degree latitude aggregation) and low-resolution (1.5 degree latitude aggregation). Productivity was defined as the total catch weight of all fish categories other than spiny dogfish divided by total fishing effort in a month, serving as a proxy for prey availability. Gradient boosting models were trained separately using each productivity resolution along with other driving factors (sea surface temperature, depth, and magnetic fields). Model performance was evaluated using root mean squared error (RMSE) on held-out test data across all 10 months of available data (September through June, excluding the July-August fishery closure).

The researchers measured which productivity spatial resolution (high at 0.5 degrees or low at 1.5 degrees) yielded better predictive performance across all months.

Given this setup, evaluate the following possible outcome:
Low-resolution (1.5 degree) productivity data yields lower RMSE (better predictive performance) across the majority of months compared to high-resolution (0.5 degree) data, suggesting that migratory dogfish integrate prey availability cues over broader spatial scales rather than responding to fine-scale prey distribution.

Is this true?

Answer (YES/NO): YES